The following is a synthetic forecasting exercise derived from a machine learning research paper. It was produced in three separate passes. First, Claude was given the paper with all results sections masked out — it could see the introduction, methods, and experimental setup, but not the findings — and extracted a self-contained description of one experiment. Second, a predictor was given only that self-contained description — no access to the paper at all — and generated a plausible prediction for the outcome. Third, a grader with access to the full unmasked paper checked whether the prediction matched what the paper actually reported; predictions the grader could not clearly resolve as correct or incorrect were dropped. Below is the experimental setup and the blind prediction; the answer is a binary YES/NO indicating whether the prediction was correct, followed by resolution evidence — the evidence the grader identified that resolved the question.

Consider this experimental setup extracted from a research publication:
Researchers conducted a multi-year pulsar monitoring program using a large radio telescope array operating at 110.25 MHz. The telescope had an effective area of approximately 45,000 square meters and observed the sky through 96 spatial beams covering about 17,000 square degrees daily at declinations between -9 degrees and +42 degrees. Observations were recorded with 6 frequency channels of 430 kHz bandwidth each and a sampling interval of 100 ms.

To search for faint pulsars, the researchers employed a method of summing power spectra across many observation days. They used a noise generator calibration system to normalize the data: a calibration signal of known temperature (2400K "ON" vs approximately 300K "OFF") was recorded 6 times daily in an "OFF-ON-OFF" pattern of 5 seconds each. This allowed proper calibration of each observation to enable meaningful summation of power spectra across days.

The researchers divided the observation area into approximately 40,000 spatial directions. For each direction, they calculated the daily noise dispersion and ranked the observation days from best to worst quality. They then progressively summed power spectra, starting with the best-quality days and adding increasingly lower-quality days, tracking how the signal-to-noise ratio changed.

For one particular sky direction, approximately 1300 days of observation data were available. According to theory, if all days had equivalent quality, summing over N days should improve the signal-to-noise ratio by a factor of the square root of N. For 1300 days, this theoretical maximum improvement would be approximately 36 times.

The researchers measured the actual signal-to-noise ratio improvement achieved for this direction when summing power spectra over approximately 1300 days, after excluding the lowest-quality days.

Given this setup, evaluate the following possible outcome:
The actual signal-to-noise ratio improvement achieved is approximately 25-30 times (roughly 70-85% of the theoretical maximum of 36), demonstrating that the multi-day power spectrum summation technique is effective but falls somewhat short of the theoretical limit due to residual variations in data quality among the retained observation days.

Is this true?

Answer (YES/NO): YES